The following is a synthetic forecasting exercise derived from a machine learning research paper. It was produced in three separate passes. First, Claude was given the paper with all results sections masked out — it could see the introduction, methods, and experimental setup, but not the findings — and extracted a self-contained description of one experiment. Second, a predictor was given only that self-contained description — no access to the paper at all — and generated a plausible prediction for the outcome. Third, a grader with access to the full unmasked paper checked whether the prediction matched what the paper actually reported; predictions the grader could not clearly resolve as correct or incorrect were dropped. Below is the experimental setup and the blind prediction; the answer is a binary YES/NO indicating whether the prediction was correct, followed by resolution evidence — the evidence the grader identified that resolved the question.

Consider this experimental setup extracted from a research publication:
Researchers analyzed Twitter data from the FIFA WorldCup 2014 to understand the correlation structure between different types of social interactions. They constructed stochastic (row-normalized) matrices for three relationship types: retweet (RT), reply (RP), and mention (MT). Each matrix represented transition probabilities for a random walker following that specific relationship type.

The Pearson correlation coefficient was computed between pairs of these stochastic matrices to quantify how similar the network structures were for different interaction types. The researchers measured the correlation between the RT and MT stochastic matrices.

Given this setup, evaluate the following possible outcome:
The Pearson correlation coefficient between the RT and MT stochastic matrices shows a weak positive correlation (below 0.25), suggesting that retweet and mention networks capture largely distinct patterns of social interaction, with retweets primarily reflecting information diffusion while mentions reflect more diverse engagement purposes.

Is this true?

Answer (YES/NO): NO